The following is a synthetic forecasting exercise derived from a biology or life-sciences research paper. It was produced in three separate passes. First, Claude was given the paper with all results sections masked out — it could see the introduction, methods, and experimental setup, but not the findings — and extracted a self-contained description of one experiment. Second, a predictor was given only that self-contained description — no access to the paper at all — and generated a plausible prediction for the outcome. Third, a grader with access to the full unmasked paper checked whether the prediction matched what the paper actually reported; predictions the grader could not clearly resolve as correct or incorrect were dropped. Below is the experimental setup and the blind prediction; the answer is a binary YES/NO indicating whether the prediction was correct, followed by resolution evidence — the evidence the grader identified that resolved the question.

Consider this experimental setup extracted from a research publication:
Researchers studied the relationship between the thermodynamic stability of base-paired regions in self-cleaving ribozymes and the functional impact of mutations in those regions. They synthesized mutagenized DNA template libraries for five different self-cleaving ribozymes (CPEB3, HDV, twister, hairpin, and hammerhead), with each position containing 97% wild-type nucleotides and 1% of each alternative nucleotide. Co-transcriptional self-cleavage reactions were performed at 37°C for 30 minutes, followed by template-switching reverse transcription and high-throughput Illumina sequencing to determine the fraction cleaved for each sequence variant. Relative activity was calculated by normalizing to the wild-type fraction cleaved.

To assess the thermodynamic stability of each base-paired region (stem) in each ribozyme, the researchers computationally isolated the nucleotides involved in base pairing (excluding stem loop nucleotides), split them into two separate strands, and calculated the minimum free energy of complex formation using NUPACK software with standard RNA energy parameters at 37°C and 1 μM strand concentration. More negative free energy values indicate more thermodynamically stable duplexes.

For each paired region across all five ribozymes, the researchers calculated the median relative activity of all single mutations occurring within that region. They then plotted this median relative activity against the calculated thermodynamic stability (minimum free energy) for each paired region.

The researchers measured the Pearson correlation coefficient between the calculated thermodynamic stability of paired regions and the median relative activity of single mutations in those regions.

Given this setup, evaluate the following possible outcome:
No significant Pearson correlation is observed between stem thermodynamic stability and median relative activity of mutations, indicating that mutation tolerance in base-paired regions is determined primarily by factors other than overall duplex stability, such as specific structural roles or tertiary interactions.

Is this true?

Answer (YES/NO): NO